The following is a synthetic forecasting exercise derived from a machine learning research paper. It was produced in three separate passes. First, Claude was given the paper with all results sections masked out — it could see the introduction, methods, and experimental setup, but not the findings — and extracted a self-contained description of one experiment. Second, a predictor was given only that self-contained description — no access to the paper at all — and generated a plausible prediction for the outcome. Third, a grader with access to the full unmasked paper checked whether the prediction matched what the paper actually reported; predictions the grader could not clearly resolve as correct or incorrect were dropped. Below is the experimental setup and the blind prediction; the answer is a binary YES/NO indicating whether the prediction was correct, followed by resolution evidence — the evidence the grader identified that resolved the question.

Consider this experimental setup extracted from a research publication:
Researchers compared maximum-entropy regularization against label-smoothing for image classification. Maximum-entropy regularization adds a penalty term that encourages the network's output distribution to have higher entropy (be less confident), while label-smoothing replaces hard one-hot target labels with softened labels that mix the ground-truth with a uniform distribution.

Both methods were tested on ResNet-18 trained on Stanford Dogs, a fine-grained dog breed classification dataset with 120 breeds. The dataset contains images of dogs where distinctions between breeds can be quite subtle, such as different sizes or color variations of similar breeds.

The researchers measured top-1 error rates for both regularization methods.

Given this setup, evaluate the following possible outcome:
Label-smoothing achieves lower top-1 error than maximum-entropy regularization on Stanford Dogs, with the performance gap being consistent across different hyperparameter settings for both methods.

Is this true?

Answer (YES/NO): NO